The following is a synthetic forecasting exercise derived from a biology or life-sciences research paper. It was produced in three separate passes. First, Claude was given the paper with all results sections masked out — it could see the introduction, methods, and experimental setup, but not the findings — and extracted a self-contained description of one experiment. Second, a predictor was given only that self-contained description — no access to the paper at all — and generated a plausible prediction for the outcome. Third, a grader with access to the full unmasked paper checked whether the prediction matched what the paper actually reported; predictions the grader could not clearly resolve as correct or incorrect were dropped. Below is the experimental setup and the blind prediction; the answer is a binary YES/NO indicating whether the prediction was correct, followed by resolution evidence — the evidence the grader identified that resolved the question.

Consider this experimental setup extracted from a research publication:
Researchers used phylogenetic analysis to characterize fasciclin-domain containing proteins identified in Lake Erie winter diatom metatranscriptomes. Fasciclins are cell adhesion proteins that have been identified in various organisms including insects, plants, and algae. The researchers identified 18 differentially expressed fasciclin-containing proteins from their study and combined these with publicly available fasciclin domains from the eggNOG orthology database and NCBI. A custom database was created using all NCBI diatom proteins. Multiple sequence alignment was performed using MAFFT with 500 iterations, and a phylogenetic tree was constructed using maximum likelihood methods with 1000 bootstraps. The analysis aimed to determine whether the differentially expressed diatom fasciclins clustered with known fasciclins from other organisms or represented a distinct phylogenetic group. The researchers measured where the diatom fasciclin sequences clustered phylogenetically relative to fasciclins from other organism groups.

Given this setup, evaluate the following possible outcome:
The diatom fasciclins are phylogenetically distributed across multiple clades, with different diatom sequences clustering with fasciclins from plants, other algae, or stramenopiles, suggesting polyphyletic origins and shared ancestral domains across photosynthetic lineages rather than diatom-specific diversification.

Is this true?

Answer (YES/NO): NO